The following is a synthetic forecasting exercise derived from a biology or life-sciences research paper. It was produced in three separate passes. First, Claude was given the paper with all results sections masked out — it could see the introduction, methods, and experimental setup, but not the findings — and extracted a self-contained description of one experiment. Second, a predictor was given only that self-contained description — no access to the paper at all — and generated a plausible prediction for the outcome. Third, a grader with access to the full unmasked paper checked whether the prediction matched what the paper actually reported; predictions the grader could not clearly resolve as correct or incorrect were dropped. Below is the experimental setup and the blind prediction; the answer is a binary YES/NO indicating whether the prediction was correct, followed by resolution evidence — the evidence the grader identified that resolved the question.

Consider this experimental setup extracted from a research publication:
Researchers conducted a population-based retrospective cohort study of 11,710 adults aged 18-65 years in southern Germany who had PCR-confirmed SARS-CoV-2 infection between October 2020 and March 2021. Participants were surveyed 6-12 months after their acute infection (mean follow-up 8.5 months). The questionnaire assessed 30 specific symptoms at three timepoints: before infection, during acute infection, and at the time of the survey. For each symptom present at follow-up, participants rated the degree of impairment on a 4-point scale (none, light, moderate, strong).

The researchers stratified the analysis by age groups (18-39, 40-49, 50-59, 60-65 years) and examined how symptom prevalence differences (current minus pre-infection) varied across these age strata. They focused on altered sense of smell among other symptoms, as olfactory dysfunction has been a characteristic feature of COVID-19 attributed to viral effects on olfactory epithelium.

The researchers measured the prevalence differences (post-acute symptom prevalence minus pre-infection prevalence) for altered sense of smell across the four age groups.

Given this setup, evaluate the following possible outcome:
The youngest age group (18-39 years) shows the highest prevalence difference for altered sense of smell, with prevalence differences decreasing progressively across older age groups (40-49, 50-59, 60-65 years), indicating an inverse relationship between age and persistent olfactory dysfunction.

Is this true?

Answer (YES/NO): YES